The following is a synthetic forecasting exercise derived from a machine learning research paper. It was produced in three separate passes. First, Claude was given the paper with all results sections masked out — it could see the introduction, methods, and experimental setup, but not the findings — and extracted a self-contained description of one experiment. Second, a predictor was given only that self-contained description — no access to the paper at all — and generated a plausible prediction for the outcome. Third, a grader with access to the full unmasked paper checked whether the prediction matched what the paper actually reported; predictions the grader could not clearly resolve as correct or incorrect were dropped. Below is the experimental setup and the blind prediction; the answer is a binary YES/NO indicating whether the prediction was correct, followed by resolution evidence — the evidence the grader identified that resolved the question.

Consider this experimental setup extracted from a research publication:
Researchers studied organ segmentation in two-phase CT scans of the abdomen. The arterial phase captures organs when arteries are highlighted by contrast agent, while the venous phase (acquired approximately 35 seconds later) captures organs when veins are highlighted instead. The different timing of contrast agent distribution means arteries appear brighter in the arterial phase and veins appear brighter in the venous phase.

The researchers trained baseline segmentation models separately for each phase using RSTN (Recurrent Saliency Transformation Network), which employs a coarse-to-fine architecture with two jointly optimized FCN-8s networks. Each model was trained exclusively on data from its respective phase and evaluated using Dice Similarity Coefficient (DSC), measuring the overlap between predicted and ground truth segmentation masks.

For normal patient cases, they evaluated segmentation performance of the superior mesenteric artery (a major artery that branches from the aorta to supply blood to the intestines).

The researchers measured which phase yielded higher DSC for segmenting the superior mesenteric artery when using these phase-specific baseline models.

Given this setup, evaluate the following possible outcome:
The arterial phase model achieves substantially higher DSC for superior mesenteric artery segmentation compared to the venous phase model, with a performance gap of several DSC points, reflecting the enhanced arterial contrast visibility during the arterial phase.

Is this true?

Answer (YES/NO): NO